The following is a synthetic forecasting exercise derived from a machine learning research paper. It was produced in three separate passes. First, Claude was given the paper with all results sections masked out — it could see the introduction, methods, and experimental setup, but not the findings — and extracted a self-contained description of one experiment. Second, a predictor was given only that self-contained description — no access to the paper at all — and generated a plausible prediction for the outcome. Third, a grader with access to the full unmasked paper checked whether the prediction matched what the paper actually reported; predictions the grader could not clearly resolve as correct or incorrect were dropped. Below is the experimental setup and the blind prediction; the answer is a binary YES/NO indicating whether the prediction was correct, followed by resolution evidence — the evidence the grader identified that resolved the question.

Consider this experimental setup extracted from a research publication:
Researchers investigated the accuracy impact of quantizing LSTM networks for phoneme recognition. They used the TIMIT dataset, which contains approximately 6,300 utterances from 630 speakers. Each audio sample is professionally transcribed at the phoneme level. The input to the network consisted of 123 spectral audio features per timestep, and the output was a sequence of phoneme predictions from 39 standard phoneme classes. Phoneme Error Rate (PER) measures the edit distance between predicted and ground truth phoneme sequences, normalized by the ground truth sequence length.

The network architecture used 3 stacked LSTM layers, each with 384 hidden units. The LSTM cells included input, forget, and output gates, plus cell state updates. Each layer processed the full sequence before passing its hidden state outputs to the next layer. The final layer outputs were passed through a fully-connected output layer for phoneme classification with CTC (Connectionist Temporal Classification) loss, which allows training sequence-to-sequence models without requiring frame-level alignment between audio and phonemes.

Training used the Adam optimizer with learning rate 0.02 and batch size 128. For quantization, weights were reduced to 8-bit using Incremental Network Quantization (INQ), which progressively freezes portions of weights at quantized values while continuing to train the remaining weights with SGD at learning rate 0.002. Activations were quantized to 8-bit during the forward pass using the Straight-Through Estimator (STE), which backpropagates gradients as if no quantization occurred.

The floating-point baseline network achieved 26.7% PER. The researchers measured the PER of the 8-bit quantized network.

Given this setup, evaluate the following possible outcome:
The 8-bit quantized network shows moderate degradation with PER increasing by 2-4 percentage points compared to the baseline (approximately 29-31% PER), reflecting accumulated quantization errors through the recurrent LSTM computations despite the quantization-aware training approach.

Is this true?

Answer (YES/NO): YES